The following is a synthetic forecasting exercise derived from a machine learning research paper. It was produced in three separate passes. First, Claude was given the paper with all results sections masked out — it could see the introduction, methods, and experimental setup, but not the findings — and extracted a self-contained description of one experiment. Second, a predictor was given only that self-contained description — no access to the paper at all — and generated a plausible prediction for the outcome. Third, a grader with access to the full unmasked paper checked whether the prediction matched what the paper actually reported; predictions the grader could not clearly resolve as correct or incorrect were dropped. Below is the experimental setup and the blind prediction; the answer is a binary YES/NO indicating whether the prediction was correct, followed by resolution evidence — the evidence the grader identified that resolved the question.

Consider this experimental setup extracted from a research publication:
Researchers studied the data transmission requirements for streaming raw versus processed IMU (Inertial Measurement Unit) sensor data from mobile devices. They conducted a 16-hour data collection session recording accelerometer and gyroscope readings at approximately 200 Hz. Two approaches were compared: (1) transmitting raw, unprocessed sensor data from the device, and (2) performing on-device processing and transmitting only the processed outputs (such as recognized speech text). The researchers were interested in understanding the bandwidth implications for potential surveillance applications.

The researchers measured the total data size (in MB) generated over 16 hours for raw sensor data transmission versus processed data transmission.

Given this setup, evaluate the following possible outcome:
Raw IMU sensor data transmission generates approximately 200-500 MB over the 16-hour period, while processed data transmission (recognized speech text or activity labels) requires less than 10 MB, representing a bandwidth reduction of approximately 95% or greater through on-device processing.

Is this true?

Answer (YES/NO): NO